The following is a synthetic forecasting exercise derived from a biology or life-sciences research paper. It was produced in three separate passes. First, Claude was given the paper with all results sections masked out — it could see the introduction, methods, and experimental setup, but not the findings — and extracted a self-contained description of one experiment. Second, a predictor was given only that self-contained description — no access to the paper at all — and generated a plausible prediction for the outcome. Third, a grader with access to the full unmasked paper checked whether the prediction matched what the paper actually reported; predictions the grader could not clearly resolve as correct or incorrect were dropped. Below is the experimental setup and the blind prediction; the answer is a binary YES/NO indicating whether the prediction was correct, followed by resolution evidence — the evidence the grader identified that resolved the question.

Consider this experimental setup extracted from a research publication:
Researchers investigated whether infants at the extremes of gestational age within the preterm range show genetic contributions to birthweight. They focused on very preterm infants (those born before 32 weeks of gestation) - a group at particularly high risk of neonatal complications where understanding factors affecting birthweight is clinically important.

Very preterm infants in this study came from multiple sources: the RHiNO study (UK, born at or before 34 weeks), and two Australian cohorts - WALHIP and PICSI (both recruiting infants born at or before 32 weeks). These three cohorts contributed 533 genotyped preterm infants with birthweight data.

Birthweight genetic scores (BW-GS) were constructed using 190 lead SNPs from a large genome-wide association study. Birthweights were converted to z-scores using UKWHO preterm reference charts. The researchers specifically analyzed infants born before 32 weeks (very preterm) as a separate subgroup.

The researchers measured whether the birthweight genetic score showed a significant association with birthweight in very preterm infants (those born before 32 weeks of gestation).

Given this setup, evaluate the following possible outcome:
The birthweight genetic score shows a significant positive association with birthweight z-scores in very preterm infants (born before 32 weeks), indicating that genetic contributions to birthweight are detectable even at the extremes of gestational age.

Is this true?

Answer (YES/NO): NO